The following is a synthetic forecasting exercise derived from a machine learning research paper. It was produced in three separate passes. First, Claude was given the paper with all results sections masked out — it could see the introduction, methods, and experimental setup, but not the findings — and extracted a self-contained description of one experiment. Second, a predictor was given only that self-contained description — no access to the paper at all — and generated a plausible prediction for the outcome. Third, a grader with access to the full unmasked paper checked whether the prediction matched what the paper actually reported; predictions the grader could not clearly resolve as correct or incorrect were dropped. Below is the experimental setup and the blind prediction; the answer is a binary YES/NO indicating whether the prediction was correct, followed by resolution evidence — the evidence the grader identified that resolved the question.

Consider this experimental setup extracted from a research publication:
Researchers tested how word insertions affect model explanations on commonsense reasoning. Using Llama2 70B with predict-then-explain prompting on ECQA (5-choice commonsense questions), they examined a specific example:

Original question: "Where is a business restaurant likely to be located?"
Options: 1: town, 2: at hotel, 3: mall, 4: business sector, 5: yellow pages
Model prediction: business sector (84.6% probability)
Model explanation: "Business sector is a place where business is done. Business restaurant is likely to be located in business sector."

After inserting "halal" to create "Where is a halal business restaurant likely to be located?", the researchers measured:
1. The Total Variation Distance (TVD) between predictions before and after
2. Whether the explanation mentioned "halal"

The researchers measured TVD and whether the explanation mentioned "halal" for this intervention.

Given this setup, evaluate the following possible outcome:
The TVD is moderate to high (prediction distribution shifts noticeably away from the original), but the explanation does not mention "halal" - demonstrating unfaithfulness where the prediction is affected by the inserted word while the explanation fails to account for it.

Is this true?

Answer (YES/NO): NO